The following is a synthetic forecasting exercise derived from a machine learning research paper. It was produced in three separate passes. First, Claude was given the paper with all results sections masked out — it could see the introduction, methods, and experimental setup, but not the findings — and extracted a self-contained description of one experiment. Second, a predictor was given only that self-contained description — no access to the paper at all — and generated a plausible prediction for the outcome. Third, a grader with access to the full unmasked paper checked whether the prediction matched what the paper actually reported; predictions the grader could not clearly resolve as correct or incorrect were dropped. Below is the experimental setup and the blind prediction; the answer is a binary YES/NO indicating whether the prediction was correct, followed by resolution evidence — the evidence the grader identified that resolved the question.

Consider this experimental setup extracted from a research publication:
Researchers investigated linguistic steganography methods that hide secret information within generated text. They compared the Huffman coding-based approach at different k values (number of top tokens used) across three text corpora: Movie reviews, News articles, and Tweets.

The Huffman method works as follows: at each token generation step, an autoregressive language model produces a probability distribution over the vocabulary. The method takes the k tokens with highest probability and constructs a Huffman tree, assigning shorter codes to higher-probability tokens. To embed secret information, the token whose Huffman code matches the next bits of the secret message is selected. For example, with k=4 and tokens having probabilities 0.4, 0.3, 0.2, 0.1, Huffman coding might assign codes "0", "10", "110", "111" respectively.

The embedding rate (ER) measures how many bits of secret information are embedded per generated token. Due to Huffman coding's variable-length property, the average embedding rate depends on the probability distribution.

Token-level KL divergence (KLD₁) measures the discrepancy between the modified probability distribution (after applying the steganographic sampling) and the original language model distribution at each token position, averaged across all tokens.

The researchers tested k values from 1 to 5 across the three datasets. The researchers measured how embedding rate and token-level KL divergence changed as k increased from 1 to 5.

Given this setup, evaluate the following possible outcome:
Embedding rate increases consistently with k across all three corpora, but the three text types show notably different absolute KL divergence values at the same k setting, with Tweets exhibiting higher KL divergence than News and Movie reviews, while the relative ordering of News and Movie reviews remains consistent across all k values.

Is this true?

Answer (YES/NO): NO